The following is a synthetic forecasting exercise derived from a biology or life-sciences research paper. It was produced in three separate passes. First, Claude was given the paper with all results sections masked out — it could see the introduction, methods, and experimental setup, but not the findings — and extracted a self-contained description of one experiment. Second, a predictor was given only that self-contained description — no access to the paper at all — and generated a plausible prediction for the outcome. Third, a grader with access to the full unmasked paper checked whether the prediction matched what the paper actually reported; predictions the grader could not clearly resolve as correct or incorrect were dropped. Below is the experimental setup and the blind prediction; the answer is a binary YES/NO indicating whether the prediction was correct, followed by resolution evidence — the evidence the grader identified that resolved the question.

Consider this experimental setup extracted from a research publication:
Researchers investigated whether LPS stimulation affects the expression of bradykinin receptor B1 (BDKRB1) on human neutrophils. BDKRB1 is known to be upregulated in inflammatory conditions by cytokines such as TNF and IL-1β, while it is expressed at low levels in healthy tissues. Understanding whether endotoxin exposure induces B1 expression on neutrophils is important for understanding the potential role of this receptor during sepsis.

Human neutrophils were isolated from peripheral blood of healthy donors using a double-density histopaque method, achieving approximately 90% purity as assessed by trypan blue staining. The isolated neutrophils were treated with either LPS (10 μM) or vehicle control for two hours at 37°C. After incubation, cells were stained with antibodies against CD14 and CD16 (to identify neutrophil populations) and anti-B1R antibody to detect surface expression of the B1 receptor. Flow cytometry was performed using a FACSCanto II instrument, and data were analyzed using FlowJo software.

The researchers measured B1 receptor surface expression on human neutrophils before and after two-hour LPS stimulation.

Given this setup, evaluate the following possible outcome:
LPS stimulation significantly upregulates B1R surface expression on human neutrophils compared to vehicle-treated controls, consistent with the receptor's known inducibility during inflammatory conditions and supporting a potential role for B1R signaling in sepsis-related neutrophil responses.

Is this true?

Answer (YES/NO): YES